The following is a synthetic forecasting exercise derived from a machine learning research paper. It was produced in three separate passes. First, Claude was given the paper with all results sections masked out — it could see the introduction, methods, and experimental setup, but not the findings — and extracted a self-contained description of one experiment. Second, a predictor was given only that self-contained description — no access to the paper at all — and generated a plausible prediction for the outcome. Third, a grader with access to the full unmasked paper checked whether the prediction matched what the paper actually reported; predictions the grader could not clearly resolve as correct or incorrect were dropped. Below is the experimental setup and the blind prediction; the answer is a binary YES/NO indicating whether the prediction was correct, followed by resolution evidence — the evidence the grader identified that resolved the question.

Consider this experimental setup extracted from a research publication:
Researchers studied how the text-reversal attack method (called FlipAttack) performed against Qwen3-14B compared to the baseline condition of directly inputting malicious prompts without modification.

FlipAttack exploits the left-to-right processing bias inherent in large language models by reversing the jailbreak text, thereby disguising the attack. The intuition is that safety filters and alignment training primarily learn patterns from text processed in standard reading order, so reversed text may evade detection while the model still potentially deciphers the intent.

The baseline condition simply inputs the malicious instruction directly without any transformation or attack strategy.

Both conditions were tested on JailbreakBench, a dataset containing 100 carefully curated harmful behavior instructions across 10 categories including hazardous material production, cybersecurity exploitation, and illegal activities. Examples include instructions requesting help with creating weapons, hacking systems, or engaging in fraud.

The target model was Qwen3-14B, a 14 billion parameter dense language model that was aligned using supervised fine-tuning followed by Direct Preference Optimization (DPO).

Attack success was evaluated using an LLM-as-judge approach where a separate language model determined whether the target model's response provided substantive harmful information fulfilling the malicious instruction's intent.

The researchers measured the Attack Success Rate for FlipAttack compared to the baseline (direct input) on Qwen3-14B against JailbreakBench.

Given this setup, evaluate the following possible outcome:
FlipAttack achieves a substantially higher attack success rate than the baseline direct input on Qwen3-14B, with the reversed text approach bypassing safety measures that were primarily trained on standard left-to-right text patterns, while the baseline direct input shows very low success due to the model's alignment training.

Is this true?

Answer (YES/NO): NO